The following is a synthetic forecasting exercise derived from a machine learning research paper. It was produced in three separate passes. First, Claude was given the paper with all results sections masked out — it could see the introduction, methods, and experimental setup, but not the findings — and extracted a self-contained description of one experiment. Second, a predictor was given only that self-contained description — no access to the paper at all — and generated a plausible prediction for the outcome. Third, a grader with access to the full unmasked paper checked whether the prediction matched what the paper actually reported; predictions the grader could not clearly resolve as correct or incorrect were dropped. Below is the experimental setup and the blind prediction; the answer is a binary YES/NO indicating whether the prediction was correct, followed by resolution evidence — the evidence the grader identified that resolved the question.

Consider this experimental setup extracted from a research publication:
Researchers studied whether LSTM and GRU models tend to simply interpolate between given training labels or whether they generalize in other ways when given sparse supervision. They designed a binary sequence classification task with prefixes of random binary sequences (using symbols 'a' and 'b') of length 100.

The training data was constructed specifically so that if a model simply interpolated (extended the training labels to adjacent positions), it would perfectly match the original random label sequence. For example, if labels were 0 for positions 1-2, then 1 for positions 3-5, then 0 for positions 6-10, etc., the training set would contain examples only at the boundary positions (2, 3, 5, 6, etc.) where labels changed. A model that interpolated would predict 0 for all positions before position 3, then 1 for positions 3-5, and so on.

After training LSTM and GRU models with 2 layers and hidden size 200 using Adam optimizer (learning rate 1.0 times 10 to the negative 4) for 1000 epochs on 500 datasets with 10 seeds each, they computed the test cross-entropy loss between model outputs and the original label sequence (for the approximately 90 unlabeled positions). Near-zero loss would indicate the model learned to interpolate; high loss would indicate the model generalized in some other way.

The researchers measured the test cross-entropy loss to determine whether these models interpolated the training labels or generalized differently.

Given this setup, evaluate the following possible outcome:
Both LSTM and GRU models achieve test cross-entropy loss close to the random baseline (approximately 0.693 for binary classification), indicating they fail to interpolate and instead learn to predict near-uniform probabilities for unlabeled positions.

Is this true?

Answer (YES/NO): NO